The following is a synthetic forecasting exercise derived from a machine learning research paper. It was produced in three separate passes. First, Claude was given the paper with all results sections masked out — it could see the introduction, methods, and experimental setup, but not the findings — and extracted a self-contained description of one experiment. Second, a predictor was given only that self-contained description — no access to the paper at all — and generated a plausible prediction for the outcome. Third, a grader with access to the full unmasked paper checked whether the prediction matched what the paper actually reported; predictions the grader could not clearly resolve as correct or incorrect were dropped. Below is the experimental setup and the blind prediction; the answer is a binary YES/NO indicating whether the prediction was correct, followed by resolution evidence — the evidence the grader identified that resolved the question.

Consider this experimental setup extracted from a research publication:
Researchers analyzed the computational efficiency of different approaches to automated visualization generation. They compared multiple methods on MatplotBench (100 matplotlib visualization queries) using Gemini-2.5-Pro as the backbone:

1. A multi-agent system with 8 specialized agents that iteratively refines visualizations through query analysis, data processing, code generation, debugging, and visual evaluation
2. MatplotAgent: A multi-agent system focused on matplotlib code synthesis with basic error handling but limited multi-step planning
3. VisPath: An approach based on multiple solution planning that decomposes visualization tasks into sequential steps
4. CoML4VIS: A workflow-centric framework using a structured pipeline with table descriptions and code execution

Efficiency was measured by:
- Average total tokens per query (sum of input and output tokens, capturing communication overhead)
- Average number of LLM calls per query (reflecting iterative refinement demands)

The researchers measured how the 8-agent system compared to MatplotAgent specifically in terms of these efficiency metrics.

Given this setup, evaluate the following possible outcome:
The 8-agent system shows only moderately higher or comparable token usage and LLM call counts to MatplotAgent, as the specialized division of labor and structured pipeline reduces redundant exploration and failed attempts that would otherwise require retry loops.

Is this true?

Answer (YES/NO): NO